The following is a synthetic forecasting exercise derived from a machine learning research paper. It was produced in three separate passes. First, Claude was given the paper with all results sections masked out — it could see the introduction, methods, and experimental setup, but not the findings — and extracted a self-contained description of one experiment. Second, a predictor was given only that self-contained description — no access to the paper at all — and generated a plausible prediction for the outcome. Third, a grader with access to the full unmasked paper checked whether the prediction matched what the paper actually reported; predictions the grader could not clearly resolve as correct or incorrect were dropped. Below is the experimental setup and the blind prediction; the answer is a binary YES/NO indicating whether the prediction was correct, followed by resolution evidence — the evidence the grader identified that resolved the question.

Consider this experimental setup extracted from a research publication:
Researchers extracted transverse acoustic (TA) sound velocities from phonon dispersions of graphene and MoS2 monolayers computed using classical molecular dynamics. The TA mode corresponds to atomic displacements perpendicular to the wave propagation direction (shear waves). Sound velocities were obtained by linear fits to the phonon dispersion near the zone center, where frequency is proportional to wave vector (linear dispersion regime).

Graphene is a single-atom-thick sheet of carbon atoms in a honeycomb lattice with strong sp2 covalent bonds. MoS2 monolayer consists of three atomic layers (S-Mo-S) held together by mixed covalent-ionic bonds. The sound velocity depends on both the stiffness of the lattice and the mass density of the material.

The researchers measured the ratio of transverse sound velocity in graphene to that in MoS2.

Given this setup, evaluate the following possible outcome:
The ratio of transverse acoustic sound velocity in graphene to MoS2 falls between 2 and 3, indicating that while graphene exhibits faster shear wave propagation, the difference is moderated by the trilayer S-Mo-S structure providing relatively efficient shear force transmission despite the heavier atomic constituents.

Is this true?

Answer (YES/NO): NO